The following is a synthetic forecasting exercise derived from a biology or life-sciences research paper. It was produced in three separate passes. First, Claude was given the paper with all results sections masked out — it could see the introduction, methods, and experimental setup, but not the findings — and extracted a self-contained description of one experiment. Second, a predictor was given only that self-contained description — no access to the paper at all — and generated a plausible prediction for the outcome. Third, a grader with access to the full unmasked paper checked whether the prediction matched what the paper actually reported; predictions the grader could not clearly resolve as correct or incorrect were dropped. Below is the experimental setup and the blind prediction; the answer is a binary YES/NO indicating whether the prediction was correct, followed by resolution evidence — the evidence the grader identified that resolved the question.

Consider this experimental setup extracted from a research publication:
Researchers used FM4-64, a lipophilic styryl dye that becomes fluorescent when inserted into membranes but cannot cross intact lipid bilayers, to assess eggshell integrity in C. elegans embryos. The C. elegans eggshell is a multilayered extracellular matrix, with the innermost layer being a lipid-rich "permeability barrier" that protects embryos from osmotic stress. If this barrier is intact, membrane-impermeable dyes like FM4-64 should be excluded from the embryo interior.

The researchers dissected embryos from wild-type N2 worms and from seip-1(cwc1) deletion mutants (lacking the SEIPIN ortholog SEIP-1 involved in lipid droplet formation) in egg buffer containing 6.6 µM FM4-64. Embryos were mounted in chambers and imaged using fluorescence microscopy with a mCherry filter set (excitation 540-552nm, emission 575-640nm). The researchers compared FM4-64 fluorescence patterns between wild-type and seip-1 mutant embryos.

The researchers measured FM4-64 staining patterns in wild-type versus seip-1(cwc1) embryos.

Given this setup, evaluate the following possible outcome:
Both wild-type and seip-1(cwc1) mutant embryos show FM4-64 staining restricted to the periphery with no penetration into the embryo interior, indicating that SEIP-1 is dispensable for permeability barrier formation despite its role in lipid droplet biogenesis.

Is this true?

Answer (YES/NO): NO